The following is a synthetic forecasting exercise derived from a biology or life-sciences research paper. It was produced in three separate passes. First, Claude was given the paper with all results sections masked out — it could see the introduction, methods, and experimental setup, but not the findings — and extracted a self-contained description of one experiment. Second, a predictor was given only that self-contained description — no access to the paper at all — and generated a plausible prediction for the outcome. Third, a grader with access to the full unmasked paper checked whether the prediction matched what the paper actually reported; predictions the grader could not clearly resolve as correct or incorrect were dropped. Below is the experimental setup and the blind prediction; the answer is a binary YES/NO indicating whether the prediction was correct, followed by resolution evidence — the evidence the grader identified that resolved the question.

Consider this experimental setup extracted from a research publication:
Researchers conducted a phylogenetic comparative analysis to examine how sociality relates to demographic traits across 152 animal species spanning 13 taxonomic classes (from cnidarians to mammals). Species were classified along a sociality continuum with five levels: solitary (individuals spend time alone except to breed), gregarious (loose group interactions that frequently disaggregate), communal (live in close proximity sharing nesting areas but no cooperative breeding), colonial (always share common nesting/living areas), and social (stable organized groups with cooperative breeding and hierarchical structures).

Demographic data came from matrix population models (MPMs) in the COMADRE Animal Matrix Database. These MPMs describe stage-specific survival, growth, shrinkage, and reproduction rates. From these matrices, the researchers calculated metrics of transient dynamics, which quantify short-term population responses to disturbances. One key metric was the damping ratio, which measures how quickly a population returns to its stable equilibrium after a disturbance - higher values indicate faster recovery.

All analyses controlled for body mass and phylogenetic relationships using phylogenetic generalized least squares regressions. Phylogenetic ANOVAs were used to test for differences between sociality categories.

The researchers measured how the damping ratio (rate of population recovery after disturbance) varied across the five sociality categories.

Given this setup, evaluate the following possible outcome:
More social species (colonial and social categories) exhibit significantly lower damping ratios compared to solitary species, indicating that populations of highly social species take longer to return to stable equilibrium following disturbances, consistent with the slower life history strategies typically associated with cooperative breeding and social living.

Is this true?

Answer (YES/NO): NO